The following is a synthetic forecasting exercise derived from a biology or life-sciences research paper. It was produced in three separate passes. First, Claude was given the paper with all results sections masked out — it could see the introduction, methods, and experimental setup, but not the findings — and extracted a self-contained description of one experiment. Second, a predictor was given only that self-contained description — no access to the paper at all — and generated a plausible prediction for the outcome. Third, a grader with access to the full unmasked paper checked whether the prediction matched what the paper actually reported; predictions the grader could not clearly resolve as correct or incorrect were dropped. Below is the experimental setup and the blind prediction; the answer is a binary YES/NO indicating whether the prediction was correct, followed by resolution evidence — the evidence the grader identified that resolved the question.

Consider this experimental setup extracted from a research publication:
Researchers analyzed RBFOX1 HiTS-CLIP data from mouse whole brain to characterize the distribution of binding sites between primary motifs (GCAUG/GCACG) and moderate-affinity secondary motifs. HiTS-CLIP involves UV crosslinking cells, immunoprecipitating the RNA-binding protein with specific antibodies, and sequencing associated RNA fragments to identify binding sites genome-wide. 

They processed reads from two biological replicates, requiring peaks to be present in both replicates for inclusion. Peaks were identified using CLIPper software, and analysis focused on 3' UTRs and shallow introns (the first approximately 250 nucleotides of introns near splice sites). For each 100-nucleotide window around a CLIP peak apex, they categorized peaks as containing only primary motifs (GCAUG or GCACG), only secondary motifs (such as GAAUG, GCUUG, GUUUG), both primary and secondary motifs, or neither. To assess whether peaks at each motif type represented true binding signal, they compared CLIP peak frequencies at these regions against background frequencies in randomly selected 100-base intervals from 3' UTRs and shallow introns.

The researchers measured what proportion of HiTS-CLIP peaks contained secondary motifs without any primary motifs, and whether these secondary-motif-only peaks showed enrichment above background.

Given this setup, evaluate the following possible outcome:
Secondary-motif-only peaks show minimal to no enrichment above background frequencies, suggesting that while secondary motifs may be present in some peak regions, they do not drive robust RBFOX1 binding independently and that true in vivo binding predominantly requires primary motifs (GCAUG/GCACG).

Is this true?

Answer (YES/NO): NO